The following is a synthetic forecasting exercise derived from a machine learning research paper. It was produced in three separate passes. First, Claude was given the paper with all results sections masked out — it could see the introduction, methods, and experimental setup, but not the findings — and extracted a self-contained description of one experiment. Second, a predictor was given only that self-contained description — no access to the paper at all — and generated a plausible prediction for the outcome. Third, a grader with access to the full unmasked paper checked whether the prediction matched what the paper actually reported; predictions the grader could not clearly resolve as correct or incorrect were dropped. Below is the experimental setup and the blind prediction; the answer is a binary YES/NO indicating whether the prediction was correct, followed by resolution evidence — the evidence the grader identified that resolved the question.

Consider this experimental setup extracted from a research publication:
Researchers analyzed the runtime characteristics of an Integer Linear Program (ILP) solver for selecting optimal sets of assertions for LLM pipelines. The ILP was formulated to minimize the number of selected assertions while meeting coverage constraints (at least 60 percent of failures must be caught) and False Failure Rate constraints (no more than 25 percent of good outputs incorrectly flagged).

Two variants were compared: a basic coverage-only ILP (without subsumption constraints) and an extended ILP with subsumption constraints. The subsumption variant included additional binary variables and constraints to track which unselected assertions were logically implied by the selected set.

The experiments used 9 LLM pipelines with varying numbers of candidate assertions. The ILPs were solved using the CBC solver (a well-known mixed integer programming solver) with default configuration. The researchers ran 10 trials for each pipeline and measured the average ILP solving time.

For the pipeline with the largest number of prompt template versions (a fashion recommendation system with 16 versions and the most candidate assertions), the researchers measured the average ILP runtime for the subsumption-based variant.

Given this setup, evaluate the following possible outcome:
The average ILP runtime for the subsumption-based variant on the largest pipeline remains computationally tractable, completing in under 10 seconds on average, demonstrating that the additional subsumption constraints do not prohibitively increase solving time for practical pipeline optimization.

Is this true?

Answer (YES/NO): YES